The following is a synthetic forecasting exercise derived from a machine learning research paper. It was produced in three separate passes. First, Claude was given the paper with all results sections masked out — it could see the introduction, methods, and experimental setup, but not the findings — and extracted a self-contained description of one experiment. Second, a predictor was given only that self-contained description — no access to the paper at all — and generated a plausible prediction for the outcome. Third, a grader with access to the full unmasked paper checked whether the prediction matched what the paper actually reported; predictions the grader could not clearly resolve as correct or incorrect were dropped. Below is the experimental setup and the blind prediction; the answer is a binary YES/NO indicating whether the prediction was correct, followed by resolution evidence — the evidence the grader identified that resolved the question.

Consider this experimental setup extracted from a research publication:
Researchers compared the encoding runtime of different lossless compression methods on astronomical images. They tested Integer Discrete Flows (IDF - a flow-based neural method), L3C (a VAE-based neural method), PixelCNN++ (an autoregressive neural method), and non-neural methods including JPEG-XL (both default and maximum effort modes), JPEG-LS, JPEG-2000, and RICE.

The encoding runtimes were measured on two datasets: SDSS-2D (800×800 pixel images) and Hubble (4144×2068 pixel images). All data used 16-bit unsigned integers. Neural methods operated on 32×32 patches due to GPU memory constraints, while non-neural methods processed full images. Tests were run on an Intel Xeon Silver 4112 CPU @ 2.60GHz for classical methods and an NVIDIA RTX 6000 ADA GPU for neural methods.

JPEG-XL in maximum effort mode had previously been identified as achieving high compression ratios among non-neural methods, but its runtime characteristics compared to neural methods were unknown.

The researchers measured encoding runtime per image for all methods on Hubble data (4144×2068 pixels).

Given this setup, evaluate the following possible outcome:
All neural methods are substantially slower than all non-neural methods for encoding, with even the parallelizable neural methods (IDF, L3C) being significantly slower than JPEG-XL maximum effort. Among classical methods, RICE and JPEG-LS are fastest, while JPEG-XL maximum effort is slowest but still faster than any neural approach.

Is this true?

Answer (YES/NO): NO